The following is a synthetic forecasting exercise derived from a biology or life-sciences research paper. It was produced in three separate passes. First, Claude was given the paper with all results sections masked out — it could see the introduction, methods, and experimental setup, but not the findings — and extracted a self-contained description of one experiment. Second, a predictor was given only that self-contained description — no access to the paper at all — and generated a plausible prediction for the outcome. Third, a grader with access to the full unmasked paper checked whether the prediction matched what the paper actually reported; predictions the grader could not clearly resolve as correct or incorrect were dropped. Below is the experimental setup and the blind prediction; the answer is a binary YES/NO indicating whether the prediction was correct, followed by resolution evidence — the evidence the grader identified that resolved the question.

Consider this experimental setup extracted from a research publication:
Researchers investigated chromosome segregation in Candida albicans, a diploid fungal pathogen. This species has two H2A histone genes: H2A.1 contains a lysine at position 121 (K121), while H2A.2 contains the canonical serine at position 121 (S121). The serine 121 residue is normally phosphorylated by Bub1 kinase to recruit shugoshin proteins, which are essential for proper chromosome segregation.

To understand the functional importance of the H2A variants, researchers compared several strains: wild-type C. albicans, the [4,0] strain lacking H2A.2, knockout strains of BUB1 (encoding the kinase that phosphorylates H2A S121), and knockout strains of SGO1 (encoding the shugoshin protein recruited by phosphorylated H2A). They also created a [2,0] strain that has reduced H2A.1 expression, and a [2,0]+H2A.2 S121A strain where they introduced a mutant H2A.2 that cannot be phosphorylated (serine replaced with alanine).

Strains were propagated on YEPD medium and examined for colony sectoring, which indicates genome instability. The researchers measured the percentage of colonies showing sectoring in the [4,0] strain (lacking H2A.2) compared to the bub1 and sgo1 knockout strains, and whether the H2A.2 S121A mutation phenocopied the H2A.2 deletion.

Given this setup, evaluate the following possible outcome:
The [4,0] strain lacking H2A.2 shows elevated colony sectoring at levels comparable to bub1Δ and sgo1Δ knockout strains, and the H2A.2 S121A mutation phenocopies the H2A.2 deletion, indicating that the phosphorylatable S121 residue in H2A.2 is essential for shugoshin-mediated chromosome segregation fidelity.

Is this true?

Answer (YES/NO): NO